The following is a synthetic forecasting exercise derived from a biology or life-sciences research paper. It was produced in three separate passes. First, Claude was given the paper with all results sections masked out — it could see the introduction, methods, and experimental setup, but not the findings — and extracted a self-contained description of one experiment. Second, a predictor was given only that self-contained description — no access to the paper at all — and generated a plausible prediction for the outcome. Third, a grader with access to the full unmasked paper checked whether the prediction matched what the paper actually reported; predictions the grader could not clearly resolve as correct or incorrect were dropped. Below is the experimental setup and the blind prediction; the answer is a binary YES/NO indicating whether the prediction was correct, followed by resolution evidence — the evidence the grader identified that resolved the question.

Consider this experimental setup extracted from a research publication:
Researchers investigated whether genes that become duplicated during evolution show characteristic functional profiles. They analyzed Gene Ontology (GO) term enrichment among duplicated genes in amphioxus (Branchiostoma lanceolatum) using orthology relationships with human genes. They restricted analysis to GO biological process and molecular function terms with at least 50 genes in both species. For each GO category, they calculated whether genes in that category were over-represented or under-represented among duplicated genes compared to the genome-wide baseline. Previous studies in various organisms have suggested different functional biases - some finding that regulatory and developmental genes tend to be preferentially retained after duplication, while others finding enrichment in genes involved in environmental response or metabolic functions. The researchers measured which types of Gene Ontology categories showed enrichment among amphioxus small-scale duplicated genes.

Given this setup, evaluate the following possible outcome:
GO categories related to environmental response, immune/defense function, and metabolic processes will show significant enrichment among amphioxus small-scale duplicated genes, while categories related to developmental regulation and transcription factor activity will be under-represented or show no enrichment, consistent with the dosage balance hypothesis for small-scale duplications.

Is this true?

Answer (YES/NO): NO